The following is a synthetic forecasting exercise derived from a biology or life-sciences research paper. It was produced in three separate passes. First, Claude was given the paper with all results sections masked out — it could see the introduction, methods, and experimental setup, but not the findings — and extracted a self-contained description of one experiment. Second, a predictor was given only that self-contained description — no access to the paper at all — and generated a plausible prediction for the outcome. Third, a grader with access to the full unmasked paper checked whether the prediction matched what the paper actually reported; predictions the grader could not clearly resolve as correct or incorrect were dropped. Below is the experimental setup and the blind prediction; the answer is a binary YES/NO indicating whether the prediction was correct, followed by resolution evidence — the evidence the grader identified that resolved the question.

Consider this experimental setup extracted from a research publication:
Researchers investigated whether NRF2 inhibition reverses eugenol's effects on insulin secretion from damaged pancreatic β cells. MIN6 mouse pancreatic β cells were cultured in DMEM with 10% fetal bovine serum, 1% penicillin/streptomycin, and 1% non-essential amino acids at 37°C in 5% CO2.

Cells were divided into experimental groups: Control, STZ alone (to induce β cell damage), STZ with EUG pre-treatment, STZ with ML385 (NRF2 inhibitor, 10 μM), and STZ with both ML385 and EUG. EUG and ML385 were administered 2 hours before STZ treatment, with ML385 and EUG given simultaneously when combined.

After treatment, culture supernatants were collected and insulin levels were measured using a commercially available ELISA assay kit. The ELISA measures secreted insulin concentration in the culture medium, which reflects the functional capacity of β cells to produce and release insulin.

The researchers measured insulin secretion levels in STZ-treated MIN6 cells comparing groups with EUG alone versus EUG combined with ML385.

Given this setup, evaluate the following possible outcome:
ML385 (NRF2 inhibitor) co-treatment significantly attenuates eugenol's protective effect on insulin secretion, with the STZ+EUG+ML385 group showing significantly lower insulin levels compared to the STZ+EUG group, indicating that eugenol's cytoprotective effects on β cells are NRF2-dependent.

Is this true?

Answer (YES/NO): YES